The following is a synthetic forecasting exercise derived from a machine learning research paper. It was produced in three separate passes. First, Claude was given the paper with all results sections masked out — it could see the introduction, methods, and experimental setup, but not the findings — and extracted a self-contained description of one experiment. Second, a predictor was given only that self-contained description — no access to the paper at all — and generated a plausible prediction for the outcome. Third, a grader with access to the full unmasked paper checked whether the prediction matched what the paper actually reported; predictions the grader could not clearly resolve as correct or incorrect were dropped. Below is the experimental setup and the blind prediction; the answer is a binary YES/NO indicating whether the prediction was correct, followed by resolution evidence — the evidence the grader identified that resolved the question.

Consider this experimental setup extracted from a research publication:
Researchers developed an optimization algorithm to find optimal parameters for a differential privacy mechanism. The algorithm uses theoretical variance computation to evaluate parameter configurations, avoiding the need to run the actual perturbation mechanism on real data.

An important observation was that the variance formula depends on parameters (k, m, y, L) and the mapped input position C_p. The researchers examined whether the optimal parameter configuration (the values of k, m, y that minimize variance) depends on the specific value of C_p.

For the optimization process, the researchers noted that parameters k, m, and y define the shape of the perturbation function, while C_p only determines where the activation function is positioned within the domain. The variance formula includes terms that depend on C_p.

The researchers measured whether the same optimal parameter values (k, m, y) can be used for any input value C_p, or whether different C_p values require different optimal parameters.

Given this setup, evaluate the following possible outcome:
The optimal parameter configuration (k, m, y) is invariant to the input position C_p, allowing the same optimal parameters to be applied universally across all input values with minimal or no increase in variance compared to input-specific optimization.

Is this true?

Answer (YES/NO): YES